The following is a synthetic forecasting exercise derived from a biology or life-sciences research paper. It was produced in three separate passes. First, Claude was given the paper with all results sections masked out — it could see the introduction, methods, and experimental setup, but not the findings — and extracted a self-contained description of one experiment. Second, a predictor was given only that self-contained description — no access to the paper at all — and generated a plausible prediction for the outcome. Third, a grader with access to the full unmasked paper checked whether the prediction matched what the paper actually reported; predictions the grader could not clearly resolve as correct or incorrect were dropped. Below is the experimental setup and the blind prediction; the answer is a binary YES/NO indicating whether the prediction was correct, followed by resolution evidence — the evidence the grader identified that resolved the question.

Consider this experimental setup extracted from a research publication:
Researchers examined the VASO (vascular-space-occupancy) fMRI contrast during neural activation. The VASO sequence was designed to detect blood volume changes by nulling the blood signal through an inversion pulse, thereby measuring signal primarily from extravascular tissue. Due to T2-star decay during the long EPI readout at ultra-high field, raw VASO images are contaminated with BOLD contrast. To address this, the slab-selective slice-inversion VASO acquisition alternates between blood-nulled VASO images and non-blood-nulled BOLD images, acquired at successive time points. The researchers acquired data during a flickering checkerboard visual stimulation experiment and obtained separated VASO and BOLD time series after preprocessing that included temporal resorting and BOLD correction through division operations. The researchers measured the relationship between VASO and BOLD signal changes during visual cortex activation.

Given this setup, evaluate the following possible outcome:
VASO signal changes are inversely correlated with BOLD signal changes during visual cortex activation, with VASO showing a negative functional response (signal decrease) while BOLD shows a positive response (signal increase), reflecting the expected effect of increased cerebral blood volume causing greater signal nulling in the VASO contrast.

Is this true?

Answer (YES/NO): YES